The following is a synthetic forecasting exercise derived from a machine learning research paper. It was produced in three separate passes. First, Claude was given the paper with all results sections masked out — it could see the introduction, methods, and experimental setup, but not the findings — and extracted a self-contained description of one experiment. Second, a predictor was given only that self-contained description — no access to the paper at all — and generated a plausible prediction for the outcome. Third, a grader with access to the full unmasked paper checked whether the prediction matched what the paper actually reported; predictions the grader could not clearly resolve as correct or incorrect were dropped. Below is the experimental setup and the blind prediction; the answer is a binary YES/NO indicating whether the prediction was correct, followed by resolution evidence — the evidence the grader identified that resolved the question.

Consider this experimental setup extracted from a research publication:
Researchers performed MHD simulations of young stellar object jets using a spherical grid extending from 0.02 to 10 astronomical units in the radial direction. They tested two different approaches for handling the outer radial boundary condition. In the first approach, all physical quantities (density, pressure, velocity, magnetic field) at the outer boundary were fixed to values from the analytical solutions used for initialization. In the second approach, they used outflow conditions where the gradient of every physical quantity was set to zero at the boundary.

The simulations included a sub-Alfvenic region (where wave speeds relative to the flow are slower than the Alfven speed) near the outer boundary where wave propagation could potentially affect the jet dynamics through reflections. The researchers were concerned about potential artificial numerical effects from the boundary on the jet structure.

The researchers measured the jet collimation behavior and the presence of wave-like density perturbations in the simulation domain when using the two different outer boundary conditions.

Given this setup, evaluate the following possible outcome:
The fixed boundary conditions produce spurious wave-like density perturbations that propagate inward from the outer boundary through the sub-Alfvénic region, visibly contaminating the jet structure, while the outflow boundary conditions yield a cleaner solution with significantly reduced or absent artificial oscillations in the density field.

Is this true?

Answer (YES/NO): NO